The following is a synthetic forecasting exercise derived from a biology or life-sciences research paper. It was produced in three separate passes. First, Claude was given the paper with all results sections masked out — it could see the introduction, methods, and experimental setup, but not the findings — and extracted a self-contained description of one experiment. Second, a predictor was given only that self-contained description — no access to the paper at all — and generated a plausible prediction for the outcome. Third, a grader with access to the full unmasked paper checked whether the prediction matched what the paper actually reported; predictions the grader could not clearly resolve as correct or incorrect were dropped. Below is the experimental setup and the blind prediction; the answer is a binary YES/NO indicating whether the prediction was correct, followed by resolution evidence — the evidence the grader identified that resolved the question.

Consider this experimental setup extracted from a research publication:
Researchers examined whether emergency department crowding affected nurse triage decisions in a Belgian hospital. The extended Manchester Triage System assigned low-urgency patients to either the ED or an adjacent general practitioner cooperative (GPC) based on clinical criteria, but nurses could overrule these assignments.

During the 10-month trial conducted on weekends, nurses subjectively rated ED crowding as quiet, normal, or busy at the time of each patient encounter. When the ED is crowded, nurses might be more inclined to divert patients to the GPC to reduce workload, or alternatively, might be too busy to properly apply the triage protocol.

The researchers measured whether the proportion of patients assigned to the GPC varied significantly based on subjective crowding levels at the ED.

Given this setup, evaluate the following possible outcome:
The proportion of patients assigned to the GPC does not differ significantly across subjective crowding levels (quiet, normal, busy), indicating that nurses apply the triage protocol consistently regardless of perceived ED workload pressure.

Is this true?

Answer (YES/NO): NO